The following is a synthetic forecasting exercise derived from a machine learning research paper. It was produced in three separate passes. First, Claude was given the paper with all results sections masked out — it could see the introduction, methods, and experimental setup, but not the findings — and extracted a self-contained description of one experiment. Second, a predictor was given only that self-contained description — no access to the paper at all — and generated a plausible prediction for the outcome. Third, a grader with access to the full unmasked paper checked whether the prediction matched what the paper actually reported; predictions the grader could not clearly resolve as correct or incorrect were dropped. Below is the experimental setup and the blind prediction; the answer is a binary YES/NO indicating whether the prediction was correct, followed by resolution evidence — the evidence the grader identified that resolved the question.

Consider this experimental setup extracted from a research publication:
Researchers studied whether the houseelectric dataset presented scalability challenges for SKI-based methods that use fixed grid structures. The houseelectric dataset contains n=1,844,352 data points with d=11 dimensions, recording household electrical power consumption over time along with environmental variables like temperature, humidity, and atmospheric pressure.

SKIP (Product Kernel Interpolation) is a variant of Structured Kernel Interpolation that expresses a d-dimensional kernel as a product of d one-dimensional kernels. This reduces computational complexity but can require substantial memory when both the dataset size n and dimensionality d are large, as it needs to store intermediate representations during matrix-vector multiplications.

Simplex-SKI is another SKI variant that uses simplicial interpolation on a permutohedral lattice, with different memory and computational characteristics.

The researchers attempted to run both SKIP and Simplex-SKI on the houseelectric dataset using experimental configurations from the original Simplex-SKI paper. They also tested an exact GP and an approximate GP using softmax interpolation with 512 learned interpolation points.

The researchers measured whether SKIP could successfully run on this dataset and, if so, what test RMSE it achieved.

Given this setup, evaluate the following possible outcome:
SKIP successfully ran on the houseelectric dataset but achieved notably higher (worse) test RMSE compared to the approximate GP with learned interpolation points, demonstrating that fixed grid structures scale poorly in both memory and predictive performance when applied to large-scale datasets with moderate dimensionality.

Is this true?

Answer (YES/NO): NO